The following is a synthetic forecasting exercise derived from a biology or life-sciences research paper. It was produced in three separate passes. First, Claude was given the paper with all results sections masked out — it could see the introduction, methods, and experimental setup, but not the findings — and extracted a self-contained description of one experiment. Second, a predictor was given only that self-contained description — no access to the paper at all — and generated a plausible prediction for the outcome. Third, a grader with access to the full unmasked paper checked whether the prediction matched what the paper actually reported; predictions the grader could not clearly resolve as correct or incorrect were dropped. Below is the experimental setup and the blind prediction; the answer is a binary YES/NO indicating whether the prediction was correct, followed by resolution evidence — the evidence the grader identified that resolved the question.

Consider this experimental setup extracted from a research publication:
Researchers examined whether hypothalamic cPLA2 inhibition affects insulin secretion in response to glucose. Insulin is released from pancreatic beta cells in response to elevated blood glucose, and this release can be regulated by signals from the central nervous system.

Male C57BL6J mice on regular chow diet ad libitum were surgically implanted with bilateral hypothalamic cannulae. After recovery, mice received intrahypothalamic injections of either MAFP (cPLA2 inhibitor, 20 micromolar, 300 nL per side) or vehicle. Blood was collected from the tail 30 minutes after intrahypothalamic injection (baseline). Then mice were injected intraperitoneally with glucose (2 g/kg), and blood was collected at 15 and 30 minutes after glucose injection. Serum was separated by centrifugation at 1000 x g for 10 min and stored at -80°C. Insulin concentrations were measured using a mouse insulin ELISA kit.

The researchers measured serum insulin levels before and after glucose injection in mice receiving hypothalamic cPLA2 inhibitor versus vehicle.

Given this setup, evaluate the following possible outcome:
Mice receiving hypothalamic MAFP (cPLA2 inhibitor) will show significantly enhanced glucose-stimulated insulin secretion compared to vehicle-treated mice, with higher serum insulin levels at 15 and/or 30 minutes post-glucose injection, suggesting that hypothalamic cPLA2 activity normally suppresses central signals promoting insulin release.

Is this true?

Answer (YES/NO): NO